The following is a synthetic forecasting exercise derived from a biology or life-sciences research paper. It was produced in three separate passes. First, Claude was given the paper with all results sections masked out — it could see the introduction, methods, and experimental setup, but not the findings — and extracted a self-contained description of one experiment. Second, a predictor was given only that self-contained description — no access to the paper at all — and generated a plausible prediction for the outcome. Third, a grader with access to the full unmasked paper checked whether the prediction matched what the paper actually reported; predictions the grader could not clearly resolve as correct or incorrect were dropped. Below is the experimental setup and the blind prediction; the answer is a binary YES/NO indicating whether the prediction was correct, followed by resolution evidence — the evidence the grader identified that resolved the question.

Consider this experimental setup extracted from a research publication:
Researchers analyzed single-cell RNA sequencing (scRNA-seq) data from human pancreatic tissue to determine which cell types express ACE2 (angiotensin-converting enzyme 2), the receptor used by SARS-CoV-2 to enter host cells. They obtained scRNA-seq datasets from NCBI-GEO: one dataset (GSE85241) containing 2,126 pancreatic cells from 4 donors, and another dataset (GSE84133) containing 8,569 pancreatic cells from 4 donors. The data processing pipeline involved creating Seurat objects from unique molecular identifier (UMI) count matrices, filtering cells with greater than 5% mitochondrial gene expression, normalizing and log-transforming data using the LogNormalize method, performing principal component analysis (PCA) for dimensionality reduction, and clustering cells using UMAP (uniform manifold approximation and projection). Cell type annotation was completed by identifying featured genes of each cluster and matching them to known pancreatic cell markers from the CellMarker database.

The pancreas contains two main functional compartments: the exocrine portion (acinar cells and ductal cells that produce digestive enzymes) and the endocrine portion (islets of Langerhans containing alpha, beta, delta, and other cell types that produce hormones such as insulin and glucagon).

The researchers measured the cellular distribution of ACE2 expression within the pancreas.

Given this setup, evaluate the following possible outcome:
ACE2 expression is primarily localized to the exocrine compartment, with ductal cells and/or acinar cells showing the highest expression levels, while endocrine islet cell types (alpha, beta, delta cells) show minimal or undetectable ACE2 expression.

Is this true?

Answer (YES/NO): NO